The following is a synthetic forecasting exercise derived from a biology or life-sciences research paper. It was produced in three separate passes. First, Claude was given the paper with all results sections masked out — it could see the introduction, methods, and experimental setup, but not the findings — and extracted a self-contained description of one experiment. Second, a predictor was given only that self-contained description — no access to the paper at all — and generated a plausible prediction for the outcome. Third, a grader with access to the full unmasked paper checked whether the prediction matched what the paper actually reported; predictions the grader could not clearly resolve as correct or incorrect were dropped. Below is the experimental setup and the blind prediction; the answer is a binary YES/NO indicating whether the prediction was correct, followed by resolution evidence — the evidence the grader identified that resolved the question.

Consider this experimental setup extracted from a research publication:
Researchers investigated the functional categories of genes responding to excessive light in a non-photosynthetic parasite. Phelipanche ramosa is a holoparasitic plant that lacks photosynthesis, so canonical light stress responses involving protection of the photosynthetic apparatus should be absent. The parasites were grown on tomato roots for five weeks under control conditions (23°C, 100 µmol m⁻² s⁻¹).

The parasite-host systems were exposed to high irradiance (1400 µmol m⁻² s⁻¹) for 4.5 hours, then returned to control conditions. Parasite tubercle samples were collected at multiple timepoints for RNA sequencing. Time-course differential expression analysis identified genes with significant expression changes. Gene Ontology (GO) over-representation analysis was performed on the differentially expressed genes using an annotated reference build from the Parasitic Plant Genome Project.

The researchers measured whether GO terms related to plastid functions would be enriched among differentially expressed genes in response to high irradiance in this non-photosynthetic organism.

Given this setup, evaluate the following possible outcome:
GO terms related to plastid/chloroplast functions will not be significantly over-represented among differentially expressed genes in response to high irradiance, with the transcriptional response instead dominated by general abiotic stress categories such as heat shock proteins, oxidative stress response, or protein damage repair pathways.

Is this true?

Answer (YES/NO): NO